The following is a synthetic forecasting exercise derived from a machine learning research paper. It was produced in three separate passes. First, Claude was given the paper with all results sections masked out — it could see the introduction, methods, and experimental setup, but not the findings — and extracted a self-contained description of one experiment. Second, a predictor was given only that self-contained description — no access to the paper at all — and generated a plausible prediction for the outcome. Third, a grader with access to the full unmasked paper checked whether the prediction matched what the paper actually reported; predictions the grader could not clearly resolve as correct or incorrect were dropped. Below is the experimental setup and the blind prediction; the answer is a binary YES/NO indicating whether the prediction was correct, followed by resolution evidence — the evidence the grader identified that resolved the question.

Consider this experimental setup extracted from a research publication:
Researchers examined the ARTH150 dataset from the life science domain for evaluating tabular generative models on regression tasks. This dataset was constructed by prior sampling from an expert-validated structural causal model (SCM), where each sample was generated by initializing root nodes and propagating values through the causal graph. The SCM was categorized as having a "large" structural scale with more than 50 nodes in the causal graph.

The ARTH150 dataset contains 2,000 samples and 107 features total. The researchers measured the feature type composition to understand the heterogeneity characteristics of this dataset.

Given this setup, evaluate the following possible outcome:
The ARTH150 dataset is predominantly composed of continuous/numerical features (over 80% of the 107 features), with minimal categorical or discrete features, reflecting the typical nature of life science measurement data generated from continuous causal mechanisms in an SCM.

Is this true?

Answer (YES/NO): YES